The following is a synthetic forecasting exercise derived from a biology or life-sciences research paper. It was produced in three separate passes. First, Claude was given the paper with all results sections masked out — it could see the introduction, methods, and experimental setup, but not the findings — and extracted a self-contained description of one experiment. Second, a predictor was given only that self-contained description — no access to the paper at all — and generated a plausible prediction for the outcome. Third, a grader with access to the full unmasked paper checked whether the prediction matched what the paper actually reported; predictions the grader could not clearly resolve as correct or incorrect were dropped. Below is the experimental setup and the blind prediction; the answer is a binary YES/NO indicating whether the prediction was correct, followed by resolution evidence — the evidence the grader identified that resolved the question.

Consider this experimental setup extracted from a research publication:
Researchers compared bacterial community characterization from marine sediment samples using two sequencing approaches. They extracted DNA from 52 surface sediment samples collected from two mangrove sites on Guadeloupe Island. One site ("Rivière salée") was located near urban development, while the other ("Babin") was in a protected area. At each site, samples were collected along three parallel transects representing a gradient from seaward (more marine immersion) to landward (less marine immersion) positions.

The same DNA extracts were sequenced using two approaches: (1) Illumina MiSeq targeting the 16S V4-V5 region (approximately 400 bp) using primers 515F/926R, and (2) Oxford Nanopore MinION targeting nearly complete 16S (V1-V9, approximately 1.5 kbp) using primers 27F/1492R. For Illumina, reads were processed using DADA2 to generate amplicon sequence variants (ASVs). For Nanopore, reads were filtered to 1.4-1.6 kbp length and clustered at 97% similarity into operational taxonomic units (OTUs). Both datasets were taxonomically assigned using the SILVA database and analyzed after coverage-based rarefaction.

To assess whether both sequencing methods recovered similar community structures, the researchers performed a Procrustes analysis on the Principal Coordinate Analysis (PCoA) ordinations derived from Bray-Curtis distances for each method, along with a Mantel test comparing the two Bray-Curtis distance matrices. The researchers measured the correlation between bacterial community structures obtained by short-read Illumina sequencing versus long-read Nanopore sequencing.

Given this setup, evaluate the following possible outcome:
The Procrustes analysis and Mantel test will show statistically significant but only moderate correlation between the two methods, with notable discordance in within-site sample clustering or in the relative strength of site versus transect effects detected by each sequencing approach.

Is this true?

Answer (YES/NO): NO